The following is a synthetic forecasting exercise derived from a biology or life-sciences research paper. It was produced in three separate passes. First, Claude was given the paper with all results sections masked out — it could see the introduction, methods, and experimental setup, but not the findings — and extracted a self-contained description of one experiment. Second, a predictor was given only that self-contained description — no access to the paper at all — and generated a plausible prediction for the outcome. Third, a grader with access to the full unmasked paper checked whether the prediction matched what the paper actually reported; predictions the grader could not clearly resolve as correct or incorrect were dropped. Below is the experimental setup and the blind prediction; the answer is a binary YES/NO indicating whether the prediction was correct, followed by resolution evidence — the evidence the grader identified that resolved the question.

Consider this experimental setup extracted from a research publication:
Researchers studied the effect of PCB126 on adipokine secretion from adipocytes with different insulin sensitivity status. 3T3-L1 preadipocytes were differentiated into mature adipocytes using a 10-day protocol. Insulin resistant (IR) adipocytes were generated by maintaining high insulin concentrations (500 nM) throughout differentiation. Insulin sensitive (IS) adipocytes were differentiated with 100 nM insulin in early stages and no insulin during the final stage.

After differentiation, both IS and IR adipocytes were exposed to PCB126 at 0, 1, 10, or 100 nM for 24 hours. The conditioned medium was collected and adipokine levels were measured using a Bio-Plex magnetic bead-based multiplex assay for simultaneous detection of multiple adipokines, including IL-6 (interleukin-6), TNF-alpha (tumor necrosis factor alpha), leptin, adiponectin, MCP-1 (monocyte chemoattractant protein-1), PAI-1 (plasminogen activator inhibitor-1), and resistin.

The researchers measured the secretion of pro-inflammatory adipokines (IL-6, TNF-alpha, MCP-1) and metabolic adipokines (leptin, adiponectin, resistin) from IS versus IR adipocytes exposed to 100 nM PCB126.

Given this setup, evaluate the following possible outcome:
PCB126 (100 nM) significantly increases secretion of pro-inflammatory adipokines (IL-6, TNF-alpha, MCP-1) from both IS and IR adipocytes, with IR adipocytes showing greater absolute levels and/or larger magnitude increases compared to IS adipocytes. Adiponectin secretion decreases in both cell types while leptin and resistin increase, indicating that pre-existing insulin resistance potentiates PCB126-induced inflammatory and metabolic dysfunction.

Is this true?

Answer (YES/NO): NO